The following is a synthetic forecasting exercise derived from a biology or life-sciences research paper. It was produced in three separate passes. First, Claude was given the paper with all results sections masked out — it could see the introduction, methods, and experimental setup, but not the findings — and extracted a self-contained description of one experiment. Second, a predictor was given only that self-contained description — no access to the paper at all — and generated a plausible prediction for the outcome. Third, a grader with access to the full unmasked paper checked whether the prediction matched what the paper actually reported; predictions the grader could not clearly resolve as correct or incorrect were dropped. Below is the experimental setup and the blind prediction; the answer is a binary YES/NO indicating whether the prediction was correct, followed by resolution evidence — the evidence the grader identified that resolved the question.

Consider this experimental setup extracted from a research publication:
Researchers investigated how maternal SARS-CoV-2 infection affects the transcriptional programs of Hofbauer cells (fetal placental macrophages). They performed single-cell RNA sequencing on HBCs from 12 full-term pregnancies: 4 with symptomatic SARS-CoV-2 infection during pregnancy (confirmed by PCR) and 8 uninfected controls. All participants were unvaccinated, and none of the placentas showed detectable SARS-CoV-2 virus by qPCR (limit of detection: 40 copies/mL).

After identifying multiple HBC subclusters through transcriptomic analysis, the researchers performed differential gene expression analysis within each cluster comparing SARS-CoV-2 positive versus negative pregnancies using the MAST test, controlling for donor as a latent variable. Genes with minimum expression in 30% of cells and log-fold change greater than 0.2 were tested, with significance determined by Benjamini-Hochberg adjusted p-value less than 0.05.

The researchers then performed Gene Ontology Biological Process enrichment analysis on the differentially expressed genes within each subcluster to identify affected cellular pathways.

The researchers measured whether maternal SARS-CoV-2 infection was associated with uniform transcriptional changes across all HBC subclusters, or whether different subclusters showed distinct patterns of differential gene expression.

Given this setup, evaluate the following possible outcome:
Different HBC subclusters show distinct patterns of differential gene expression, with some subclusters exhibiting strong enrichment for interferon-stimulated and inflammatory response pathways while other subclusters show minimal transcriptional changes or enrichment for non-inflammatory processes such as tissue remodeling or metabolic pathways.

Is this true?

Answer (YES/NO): YES